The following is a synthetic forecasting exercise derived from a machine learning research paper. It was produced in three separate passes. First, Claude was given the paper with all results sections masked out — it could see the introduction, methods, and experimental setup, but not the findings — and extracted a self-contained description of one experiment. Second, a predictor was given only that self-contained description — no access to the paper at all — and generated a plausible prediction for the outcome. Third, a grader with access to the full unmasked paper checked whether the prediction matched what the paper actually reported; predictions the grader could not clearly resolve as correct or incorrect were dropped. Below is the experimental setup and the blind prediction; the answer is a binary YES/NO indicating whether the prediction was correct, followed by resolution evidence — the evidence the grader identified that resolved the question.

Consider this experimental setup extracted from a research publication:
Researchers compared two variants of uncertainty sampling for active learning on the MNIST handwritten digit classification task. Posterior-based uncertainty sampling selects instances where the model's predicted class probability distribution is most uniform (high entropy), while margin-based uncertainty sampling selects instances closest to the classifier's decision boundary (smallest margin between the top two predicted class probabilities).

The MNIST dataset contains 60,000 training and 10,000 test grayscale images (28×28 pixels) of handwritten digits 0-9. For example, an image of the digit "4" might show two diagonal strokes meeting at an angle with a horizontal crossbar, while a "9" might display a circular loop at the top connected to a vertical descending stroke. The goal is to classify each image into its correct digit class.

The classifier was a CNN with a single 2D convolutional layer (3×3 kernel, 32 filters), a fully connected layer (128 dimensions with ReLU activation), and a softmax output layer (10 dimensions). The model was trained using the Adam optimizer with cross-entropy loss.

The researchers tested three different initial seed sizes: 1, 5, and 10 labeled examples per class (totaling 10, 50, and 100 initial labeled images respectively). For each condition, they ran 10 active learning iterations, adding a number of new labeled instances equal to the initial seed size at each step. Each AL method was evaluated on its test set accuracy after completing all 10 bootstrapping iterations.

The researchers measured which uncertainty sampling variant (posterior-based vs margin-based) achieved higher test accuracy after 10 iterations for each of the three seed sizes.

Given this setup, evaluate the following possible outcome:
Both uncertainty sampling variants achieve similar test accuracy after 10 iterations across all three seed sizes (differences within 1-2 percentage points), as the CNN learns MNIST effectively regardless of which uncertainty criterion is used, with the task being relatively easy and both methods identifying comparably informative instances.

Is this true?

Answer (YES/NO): NO